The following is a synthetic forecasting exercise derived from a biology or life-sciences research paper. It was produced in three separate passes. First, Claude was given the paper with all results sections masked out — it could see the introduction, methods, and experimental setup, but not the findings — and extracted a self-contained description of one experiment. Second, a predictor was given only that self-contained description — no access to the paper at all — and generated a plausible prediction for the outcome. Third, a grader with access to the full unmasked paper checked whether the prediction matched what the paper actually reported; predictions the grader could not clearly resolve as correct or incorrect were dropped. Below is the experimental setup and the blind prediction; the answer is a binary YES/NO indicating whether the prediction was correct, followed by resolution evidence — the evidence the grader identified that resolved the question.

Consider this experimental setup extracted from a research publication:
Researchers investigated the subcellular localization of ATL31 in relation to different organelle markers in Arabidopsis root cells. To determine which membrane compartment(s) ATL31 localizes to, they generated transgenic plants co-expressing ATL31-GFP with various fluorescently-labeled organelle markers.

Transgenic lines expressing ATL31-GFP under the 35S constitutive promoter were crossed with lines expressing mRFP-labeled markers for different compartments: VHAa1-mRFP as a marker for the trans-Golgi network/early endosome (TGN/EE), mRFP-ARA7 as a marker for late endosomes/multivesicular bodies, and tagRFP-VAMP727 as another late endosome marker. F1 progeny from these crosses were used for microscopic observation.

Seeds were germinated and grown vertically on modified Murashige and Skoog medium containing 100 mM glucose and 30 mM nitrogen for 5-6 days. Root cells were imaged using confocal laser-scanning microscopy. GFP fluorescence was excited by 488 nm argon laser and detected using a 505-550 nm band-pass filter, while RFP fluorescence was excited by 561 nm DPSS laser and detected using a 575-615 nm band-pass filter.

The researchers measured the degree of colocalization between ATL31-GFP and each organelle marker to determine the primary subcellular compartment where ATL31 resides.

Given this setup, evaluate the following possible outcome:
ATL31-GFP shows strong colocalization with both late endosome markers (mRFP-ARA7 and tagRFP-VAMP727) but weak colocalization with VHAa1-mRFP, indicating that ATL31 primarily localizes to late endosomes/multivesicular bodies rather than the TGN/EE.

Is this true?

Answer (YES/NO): NO